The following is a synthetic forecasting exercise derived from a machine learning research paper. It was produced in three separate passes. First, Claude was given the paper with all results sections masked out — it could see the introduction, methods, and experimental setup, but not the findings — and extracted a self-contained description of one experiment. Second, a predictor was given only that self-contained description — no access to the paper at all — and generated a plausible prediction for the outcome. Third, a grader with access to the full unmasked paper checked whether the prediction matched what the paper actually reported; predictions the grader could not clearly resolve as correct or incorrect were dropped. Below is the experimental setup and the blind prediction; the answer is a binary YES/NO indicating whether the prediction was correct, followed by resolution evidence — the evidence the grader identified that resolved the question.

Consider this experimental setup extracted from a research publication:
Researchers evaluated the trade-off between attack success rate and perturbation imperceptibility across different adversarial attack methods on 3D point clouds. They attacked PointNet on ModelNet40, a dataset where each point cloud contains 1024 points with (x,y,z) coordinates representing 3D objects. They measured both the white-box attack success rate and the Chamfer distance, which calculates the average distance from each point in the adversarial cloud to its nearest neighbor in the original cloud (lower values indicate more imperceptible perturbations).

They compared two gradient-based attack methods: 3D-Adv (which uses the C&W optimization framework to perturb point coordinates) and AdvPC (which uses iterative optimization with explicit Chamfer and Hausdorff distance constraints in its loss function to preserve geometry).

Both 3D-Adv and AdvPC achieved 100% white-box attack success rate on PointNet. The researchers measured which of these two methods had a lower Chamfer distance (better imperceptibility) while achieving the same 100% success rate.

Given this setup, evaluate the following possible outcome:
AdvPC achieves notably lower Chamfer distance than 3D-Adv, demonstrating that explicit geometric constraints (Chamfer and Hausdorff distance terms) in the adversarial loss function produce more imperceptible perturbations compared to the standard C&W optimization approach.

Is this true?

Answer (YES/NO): NO